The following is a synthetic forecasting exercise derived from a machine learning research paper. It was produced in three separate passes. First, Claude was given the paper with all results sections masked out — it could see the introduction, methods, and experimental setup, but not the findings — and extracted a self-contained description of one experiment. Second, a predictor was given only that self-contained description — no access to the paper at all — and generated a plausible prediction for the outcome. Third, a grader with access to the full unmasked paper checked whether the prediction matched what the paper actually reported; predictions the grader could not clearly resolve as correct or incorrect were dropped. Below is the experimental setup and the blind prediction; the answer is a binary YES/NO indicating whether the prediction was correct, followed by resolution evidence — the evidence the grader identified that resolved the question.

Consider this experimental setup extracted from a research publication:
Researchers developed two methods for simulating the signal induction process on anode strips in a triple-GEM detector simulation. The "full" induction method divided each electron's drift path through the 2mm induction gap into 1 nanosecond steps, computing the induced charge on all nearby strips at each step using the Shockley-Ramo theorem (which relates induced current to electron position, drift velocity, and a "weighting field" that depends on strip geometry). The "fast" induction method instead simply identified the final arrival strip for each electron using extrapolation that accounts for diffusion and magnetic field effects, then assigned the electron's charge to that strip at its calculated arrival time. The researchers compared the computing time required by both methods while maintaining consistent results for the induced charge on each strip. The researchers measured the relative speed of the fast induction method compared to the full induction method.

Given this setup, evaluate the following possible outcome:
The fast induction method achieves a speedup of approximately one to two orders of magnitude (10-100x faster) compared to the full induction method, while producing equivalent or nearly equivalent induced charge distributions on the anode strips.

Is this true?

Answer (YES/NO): YES